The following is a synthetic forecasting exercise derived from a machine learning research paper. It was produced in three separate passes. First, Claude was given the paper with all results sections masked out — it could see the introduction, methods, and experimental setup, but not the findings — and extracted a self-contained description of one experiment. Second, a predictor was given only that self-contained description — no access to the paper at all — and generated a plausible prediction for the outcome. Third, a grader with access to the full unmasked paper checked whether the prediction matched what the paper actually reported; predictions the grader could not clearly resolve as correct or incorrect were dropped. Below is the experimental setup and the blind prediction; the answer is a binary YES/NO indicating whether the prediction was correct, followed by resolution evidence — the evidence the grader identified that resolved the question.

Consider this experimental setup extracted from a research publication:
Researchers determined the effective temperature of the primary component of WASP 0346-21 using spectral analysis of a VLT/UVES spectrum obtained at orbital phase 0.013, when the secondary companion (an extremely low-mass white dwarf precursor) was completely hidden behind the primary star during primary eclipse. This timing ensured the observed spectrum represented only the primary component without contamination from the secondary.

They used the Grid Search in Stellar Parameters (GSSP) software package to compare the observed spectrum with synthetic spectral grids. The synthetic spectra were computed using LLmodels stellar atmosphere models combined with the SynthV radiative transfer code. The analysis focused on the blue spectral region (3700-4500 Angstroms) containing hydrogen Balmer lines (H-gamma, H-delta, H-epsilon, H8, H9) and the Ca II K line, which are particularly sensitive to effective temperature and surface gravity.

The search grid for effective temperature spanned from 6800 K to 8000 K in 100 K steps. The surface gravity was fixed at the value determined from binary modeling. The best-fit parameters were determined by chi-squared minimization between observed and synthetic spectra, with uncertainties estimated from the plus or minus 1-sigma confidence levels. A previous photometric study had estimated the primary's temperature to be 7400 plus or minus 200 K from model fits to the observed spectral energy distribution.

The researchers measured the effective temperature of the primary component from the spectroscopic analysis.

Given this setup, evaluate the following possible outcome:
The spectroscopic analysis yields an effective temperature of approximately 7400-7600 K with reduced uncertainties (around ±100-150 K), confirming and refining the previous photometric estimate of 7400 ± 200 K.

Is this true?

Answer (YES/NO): NO